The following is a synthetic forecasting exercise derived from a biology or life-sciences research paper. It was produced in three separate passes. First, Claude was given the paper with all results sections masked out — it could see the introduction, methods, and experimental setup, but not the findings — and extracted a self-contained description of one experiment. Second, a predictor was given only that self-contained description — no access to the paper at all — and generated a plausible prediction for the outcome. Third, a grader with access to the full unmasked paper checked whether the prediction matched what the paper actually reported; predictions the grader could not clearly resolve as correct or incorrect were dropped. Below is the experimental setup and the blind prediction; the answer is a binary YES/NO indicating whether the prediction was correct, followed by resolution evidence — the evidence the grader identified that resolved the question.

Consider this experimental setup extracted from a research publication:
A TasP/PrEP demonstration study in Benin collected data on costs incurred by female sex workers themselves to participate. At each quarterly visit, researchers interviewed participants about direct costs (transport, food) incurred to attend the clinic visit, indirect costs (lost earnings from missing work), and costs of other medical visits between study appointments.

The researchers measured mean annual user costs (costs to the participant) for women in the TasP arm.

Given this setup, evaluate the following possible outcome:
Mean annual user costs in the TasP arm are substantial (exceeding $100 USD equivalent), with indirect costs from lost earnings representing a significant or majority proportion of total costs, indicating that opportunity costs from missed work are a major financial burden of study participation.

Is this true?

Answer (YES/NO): NO